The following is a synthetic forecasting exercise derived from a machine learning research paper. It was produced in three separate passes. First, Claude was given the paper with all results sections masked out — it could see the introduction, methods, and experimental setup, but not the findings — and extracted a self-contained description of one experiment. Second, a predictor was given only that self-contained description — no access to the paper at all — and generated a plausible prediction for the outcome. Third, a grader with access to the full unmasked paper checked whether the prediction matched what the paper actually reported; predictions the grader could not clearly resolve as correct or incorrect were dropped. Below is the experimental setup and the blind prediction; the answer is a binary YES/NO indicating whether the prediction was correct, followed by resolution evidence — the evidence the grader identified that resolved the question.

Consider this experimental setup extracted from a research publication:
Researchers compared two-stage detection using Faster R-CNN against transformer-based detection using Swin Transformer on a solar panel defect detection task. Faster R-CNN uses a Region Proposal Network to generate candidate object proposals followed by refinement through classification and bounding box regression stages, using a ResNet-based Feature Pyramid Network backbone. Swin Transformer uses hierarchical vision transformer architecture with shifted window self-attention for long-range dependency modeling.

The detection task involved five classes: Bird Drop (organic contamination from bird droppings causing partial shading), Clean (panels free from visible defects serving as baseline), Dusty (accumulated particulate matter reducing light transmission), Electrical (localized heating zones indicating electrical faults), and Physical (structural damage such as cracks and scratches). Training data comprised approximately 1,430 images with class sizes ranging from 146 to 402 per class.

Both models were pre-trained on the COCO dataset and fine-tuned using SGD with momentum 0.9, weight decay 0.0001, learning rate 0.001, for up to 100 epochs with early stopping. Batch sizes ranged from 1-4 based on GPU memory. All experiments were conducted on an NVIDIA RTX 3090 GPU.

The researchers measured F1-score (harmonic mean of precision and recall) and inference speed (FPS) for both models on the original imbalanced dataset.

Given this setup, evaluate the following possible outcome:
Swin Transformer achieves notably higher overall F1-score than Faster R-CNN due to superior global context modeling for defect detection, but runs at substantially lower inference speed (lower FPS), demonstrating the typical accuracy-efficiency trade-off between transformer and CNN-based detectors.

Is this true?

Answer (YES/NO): NO